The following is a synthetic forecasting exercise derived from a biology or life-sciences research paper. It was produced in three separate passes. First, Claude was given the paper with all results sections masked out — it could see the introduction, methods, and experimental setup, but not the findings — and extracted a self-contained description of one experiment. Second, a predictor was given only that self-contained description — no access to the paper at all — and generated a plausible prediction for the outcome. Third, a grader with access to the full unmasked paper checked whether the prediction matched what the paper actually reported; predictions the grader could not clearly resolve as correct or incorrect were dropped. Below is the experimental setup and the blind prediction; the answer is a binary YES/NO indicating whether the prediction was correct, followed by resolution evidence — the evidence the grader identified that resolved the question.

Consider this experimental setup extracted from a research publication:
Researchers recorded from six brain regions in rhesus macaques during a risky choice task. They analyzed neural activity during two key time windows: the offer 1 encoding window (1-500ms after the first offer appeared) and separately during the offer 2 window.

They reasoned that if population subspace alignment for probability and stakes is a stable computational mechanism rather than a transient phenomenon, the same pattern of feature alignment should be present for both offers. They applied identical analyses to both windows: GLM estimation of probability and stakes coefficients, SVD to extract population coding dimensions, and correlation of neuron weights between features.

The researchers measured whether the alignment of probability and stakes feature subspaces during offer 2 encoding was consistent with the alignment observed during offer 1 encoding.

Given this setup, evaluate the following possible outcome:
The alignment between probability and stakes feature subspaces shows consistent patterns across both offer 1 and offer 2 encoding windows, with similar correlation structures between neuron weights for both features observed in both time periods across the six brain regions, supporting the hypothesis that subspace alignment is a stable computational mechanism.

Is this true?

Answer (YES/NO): YES